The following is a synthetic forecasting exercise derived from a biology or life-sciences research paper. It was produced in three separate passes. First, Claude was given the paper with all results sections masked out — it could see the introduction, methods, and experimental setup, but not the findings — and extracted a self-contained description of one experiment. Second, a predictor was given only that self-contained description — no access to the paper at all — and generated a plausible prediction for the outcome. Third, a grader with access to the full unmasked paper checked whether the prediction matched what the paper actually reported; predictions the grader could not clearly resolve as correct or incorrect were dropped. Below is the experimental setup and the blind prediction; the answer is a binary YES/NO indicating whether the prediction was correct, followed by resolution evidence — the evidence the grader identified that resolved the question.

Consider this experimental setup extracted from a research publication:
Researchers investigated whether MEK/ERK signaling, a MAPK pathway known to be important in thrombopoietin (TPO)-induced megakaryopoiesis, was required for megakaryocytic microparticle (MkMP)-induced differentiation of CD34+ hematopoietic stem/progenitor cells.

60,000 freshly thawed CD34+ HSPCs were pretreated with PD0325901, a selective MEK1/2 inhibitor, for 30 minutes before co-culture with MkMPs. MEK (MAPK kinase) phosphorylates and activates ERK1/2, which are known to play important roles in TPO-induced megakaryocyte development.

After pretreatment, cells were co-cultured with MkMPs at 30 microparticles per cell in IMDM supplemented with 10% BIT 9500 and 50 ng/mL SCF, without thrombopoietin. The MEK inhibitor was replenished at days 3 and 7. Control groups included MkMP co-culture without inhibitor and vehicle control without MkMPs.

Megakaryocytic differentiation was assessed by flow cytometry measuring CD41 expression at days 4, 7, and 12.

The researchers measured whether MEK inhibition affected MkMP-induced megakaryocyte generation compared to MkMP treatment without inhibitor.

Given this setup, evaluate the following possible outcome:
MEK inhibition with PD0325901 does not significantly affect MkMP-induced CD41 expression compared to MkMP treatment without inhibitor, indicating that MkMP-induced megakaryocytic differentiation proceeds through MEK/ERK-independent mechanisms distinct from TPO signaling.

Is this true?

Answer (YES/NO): YES